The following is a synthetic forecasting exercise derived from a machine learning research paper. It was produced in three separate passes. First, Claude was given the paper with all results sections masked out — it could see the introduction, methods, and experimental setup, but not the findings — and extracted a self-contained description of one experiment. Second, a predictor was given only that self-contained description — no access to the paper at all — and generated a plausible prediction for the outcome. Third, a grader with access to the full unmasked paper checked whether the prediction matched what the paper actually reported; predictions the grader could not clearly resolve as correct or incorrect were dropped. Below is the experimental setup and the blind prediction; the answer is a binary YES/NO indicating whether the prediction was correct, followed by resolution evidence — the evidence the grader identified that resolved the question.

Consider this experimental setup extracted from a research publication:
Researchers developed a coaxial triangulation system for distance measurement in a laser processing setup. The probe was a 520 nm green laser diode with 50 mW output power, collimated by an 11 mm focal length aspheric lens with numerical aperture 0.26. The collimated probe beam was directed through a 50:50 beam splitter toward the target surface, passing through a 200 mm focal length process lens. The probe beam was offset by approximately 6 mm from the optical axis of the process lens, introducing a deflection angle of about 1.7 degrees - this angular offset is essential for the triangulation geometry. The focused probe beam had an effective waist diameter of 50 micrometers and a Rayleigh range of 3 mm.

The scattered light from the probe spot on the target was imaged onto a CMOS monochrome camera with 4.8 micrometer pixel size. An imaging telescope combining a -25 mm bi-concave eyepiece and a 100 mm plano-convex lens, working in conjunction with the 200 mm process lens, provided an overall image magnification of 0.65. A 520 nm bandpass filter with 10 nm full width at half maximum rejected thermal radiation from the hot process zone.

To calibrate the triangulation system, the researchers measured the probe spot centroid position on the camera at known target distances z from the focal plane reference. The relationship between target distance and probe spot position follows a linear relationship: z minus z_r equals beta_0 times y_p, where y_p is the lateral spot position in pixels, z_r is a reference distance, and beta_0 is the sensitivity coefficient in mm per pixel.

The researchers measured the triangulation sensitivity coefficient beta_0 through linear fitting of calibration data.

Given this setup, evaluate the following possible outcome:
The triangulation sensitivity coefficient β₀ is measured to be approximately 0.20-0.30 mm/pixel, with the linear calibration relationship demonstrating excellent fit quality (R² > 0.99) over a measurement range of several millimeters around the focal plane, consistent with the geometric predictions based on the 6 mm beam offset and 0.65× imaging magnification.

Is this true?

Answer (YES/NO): NO